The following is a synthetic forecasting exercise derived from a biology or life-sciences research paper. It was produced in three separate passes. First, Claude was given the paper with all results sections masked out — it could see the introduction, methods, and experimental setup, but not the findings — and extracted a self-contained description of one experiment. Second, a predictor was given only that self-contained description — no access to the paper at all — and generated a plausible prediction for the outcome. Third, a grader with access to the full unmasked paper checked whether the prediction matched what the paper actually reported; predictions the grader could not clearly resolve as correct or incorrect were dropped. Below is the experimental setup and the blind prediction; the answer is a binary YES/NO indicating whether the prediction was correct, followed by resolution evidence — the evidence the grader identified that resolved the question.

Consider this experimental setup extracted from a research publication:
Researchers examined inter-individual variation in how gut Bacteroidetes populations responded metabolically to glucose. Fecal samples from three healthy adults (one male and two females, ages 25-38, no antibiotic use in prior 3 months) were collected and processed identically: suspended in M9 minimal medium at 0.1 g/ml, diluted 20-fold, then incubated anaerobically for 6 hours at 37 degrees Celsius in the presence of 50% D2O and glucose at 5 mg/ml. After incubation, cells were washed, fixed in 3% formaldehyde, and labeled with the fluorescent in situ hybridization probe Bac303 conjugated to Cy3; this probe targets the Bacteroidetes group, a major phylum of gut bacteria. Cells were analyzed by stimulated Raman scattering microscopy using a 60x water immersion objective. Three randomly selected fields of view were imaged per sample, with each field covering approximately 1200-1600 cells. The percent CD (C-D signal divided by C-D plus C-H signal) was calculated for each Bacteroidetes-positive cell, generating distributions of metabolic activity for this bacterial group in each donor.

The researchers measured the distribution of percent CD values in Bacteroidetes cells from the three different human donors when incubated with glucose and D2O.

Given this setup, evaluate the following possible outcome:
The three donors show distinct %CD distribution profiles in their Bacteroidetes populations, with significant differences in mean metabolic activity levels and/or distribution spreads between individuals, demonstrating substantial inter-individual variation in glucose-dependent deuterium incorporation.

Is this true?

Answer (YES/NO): YES